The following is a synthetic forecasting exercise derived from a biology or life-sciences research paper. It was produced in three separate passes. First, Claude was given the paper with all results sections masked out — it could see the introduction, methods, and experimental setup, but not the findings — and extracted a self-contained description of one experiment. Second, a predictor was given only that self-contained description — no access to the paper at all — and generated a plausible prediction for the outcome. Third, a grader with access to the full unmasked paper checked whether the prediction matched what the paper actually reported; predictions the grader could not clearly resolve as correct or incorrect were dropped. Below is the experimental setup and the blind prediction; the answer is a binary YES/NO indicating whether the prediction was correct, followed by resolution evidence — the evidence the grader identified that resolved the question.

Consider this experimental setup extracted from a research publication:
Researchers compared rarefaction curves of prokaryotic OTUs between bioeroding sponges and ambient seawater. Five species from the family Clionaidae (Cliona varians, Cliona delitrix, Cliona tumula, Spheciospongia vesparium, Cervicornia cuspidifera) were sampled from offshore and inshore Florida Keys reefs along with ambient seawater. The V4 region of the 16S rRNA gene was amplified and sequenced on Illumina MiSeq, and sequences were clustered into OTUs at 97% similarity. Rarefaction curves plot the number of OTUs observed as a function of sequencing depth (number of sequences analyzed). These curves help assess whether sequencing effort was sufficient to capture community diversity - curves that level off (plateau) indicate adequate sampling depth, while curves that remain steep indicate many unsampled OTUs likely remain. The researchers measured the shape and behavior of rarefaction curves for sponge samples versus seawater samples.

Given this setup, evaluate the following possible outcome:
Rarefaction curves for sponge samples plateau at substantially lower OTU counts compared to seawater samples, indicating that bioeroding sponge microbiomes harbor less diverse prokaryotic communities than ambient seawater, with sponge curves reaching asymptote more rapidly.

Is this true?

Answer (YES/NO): NO